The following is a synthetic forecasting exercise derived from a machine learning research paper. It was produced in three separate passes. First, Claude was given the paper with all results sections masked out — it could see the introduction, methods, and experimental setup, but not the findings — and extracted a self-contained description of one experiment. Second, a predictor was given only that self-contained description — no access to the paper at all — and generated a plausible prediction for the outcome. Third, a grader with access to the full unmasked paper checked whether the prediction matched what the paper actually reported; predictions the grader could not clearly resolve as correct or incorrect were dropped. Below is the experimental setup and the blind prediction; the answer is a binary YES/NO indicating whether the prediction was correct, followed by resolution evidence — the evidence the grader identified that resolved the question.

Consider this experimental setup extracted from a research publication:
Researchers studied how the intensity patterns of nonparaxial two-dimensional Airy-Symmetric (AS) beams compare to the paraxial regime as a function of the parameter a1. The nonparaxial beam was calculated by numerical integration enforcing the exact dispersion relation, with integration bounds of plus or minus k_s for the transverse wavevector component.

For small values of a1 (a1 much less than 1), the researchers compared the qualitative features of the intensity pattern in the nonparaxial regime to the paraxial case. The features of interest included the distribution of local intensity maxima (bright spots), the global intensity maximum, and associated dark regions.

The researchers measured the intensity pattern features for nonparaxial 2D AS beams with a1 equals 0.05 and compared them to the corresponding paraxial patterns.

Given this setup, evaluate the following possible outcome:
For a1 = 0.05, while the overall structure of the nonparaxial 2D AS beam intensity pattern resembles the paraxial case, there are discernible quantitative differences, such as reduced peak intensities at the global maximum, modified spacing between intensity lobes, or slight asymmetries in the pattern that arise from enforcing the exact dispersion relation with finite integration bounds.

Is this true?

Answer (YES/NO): NO